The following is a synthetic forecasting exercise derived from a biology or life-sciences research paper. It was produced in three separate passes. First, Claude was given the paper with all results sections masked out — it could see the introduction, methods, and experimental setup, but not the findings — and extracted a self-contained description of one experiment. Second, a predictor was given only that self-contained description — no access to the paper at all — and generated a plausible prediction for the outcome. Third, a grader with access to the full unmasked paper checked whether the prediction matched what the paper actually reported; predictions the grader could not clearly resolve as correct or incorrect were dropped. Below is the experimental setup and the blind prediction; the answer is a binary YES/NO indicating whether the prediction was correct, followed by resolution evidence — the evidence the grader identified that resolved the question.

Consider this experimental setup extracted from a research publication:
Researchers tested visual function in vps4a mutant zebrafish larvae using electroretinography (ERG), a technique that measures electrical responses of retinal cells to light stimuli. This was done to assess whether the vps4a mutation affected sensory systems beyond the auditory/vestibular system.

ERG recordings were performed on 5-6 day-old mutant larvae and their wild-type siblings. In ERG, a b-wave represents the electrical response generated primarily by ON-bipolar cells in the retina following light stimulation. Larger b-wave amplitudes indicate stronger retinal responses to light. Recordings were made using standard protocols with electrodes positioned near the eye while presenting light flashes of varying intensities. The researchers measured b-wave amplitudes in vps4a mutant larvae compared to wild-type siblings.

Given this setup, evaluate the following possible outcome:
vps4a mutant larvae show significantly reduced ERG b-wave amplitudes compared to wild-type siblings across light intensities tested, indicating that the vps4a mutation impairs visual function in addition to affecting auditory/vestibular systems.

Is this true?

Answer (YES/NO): NO